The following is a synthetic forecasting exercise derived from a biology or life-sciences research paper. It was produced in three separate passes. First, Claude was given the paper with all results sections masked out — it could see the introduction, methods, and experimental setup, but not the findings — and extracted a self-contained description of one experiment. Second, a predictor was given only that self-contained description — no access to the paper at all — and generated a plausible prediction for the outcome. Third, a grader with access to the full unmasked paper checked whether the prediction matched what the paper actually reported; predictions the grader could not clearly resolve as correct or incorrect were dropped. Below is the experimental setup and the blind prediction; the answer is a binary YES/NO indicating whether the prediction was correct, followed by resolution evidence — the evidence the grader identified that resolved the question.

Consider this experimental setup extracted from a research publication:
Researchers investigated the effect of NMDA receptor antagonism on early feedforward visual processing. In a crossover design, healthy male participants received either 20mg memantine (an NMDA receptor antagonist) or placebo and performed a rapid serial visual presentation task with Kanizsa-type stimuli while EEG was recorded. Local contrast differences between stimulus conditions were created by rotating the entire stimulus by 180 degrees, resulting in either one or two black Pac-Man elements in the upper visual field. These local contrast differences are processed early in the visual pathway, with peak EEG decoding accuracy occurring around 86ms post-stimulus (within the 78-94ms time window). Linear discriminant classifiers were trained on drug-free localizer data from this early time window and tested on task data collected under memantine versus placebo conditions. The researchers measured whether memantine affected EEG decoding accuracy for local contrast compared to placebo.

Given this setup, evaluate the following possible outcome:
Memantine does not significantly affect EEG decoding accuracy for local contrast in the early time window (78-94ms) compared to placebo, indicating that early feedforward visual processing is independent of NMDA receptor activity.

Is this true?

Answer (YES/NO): YES